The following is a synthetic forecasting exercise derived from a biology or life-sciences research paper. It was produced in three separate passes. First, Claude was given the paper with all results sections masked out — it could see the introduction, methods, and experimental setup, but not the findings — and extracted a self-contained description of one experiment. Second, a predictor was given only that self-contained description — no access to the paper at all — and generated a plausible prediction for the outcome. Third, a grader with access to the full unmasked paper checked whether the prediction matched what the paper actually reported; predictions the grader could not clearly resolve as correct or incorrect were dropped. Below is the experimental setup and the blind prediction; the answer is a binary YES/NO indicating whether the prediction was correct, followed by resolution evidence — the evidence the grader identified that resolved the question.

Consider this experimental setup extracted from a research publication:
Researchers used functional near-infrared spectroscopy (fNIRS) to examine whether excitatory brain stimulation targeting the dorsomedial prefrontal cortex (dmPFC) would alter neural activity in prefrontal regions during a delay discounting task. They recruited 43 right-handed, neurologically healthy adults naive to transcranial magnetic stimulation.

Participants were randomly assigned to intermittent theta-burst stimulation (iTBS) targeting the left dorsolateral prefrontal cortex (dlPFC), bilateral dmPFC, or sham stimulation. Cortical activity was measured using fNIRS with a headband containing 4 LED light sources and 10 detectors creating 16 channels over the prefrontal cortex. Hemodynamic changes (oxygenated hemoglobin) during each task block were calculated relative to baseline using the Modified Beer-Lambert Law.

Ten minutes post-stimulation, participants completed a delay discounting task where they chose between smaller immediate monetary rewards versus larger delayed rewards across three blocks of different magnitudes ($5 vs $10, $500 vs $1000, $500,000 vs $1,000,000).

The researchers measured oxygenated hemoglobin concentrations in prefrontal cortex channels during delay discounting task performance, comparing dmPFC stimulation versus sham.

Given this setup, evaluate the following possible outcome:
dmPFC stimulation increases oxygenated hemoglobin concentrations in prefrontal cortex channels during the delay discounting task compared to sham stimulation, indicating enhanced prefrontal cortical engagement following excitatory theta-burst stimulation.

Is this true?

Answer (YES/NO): YES